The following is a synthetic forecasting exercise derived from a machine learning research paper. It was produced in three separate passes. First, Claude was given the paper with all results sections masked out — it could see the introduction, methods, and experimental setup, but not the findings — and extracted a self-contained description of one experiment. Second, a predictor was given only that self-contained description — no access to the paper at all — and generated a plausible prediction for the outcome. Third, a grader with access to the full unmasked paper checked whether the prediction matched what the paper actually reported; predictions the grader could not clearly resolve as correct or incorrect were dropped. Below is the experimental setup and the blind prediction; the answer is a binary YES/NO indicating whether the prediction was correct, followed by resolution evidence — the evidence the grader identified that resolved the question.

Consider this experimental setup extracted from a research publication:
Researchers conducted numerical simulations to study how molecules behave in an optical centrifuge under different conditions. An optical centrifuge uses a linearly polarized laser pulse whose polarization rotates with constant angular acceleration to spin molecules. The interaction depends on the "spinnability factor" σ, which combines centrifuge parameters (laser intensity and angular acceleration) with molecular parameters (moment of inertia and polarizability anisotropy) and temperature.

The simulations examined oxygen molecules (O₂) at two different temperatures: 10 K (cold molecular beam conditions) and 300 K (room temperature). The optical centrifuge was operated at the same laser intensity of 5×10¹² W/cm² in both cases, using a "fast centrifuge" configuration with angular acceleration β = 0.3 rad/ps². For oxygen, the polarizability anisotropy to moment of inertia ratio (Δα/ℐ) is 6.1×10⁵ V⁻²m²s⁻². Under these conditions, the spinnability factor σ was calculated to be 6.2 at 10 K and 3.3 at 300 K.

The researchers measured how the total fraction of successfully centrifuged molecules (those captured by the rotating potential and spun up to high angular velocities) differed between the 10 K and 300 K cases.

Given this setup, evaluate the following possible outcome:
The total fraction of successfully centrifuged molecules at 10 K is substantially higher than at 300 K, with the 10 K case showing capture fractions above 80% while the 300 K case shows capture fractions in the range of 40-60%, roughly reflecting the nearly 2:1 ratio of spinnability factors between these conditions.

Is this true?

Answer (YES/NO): NO